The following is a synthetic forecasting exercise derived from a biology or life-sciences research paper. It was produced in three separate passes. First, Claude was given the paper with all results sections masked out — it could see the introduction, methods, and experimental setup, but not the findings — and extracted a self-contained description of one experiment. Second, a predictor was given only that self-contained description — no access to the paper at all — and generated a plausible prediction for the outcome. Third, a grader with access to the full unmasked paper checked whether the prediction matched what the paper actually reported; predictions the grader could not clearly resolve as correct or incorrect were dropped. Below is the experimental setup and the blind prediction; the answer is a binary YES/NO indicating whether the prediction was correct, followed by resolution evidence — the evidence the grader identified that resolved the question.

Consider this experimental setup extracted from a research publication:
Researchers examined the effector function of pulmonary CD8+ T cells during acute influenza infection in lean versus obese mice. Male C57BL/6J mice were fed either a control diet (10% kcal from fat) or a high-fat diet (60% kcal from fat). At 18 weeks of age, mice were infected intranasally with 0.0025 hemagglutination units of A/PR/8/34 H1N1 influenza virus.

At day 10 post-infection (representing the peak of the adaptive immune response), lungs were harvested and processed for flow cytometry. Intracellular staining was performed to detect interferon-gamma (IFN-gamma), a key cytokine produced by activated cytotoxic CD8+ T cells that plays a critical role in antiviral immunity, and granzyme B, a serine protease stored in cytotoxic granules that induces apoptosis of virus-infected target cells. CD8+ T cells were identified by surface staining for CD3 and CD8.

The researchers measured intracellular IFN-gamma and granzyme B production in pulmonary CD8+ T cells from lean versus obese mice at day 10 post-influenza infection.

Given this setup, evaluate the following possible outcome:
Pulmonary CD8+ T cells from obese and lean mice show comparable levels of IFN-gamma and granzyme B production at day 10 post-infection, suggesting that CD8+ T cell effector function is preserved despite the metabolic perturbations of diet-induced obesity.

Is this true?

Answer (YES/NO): NO